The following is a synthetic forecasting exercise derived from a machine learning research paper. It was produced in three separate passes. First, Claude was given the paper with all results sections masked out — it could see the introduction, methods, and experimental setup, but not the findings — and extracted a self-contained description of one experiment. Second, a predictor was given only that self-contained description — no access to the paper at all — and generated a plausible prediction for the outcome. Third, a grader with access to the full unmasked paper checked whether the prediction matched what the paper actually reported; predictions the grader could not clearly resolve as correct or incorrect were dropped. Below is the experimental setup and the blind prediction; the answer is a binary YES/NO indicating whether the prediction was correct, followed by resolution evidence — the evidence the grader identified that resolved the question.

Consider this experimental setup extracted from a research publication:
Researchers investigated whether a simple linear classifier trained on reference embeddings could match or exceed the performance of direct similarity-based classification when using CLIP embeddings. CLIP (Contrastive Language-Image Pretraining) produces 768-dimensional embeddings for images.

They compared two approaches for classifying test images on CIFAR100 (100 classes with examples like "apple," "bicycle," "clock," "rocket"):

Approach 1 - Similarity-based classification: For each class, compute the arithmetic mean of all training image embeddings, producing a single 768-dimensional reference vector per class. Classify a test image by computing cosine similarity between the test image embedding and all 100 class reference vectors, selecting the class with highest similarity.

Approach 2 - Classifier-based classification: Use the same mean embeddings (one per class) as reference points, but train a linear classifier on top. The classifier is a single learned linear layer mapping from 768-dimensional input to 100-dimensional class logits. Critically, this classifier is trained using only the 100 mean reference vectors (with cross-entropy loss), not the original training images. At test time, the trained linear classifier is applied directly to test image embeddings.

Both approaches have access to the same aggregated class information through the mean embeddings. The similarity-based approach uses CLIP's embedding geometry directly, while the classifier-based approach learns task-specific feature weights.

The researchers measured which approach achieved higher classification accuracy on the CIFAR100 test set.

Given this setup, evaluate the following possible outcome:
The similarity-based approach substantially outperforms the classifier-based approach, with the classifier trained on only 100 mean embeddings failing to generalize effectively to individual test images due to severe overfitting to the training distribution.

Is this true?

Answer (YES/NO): NO